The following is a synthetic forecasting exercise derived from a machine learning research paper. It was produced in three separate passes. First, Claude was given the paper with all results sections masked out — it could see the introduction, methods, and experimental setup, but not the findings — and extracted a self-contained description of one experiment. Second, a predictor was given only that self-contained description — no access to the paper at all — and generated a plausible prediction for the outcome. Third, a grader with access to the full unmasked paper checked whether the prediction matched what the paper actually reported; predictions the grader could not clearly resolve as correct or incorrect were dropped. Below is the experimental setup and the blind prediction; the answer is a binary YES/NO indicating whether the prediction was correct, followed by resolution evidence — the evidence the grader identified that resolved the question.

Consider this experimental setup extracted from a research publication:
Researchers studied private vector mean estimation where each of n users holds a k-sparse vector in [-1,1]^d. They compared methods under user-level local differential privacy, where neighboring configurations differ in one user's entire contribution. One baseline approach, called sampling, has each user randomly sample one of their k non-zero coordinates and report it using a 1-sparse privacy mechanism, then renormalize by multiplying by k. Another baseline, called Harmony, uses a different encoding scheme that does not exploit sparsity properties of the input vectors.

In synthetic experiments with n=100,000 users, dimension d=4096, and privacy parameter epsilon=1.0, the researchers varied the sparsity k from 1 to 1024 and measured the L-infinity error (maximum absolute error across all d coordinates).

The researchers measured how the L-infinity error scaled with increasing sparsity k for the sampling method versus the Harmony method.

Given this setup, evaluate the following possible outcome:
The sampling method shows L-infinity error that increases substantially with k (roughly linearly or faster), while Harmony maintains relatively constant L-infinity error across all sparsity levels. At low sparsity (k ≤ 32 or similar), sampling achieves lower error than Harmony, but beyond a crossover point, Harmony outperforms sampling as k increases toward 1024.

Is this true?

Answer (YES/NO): NO